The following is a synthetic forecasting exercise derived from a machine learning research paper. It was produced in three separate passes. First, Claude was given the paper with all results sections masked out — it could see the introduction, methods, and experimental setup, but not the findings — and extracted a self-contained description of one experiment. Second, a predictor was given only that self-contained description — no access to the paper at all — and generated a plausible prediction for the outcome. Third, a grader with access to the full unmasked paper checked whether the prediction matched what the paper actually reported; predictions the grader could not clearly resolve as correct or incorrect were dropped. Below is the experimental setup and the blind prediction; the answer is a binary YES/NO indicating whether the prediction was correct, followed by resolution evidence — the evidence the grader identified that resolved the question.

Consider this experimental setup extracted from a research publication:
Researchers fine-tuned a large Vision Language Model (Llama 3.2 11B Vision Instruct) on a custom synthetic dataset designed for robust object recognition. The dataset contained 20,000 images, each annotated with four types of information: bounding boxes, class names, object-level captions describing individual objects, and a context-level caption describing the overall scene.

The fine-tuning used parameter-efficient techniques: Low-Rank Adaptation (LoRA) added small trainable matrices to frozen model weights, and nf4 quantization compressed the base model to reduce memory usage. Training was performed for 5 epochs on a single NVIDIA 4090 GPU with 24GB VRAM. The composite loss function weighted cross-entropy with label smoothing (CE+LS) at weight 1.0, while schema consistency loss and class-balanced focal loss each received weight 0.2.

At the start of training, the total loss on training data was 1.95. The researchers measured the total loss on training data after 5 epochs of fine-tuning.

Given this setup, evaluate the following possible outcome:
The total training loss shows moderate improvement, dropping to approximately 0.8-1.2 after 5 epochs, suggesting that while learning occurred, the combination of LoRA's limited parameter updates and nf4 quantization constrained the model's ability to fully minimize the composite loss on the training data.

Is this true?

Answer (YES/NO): YES